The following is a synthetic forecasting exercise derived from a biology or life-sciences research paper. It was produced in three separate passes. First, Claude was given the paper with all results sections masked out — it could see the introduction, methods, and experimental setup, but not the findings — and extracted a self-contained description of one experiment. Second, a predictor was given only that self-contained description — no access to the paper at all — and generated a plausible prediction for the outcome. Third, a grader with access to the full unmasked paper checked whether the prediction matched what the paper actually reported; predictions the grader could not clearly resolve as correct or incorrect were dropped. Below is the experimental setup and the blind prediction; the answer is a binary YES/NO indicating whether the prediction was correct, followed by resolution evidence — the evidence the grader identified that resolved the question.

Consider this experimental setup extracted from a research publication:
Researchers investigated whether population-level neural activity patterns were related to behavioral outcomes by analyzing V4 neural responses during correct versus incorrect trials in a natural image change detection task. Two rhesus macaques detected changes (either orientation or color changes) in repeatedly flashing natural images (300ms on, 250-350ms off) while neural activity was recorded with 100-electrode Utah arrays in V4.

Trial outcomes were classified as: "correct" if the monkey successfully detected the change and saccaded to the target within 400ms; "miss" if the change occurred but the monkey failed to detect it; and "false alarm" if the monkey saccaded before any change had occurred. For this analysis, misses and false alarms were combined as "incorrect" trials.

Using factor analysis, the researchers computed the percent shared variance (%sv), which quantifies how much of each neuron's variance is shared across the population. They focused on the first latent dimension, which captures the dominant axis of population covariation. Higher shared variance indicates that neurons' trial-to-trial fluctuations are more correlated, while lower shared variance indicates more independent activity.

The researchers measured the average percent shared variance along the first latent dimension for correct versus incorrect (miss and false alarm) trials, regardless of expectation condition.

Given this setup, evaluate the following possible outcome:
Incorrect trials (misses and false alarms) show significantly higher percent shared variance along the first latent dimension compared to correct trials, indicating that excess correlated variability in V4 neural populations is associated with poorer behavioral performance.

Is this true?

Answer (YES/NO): YES